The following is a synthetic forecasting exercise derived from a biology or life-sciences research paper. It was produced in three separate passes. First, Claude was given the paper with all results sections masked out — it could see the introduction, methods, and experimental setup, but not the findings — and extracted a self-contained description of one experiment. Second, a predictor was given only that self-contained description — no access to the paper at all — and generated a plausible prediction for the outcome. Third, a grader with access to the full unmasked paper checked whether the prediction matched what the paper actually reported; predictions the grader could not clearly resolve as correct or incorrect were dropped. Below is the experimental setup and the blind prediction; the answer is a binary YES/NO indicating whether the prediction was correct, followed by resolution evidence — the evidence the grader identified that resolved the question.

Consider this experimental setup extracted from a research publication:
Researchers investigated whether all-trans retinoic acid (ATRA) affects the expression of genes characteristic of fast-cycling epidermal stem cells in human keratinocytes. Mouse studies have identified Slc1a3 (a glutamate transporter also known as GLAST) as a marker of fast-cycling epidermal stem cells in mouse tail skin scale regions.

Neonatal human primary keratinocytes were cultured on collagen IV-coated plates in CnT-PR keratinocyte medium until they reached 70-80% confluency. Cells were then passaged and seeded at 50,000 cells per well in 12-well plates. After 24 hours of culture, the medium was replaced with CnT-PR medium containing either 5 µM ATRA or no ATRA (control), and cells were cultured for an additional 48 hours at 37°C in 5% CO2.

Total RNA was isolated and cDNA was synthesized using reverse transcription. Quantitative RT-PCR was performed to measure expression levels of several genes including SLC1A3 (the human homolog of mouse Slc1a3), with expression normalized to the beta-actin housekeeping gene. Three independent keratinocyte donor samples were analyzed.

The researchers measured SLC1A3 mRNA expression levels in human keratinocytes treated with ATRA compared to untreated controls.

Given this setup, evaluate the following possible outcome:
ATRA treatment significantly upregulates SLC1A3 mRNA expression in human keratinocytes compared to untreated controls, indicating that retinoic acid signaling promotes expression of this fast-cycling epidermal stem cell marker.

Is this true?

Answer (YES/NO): NO